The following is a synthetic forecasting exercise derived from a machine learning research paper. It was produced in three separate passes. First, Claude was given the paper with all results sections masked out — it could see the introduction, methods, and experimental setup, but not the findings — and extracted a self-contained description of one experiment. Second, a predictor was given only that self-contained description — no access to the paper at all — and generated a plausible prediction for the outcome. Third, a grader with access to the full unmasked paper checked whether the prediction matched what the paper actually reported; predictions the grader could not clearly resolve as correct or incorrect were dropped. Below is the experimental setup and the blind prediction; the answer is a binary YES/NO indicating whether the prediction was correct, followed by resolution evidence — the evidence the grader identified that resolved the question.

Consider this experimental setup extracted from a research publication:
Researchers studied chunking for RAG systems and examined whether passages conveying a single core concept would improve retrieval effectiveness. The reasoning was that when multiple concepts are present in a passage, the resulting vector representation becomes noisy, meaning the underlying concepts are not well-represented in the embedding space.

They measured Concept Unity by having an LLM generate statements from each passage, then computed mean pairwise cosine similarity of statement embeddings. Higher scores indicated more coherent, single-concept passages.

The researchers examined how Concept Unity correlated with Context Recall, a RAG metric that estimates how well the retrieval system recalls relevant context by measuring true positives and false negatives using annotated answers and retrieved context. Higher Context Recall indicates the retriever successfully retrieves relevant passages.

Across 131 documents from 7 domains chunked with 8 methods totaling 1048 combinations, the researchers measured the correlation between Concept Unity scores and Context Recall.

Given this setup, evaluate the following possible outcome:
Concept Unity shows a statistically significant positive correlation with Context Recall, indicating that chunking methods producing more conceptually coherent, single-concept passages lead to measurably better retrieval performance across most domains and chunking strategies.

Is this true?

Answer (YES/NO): NO